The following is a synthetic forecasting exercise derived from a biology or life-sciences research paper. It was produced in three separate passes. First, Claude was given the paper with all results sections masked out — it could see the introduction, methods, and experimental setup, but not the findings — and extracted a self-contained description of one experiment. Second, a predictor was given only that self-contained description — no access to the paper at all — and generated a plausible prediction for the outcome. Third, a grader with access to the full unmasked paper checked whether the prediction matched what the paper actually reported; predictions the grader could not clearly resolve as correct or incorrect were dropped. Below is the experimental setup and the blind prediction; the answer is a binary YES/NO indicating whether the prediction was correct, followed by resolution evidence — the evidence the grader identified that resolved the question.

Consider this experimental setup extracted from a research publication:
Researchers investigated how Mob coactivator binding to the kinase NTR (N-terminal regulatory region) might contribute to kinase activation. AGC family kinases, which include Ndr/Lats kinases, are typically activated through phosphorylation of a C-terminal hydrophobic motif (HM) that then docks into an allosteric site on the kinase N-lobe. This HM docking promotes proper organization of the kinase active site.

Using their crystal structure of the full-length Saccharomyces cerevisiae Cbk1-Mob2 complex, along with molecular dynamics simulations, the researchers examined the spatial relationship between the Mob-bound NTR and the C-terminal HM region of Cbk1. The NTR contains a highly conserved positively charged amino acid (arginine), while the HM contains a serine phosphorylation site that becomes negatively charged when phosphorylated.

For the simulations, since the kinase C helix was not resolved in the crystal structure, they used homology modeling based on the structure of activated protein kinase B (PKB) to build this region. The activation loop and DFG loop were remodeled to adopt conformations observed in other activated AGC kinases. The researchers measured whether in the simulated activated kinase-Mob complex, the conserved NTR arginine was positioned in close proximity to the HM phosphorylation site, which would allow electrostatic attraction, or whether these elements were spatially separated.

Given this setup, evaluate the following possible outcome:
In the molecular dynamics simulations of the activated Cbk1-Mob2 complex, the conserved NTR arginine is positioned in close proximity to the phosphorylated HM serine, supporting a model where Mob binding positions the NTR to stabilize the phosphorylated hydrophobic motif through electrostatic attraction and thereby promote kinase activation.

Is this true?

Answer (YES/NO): YES